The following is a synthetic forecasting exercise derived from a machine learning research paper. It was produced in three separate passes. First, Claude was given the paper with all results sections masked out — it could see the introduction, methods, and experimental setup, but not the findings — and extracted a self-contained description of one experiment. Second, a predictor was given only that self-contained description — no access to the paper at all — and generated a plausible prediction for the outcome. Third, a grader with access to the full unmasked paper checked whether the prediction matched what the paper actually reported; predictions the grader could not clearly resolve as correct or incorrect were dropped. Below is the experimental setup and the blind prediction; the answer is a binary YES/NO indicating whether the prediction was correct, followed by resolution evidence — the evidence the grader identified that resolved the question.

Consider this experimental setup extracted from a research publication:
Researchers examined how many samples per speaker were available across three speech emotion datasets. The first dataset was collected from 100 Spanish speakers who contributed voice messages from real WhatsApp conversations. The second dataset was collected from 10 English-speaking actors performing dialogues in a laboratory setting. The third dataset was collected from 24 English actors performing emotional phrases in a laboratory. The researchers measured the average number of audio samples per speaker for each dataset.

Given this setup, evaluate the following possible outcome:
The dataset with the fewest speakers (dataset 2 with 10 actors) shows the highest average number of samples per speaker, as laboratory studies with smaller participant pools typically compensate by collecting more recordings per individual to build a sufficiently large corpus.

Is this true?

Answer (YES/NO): YES